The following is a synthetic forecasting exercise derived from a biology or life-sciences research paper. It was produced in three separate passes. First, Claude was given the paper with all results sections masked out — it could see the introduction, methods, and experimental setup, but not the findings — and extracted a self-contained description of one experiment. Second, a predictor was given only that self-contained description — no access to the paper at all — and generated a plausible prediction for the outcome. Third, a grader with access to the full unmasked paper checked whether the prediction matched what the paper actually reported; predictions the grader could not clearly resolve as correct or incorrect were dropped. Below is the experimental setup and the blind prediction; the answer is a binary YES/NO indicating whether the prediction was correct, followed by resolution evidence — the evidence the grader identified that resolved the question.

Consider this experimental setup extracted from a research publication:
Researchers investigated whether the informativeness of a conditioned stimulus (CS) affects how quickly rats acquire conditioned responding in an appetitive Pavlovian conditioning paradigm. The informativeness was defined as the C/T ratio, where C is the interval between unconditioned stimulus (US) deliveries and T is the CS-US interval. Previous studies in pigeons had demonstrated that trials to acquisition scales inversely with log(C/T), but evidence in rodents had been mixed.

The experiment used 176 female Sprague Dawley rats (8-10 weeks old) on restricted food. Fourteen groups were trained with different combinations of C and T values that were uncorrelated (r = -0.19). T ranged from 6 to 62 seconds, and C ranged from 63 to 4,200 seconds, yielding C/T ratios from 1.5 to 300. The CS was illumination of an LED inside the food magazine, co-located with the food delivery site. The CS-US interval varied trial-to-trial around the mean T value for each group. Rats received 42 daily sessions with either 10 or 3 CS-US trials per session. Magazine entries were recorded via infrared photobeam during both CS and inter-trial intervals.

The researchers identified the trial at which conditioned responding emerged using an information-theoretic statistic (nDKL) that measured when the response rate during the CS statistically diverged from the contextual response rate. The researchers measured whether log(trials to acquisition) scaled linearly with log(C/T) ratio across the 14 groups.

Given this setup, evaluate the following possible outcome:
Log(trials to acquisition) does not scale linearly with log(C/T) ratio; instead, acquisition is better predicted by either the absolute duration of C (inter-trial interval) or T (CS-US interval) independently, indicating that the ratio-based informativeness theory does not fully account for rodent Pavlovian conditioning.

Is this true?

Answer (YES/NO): NO